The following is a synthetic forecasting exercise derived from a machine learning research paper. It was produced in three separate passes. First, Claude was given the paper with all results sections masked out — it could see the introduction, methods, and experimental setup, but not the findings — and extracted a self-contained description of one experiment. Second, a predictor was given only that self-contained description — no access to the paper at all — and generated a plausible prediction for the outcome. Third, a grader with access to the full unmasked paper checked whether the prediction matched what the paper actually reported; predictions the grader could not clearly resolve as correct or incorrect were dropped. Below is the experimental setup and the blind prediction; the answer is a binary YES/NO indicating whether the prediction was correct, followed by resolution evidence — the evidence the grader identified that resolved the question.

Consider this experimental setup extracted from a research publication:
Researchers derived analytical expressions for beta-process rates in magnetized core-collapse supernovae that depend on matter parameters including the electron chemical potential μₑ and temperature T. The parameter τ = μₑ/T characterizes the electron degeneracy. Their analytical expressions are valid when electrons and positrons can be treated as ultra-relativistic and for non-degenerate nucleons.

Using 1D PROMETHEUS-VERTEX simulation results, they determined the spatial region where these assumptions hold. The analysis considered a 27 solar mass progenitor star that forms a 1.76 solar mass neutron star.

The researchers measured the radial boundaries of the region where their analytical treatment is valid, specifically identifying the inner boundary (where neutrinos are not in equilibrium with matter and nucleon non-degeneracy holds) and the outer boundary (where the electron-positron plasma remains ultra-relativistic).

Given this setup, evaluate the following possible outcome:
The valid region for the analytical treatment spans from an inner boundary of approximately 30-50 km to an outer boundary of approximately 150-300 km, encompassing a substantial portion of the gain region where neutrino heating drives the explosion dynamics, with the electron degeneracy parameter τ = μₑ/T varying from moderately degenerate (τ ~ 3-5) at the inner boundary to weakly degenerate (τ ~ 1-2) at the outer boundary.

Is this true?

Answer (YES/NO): NO